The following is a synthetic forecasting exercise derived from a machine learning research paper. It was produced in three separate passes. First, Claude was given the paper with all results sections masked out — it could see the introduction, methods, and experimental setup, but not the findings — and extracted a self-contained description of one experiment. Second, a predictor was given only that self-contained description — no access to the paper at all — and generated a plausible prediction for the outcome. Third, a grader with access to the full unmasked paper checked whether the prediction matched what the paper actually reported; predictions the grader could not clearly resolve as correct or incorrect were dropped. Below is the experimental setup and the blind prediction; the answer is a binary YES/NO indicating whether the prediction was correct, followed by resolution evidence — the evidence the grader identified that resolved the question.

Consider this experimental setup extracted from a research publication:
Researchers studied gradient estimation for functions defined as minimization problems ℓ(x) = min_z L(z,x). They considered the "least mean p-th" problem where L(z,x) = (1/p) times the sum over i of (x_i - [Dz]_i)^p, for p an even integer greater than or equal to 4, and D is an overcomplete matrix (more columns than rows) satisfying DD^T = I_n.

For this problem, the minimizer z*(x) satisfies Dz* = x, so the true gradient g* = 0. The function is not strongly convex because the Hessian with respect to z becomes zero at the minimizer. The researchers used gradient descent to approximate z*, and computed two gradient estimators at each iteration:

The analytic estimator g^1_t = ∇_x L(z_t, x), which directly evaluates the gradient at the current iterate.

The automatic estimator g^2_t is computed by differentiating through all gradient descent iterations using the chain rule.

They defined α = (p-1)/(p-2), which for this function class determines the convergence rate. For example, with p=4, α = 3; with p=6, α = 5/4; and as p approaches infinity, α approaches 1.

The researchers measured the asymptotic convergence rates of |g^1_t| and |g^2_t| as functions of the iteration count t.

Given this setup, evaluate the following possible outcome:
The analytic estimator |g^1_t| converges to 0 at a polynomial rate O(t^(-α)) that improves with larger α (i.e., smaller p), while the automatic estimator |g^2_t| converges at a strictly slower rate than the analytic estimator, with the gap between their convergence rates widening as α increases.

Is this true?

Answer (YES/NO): NO